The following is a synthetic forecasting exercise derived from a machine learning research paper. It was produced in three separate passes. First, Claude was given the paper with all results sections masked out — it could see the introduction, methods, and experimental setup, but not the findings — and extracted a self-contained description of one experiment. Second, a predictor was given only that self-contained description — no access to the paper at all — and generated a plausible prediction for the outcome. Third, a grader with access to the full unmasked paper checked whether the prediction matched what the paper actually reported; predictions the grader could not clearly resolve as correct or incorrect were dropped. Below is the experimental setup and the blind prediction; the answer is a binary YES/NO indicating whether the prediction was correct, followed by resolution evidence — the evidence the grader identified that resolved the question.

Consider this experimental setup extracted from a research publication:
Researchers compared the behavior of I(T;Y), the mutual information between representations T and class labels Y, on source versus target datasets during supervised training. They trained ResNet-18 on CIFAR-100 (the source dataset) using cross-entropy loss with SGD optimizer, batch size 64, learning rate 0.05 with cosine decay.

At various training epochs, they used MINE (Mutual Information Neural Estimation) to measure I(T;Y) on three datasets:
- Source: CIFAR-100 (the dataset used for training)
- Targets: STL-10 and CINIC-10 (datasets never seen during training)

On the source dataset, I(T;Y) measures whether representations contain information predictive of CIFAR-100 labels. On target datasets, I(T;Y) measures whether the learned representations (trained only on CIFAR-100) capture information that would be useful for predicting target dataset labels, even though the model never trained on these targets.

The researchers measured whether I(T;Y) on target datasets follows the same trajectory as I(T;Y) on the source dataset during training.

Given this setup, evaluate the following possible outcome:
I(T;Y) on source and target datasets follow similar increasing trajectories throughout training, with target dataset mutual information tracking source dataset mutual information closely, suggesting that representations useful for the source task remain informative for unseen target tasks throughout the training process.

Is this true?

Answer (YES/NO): NO